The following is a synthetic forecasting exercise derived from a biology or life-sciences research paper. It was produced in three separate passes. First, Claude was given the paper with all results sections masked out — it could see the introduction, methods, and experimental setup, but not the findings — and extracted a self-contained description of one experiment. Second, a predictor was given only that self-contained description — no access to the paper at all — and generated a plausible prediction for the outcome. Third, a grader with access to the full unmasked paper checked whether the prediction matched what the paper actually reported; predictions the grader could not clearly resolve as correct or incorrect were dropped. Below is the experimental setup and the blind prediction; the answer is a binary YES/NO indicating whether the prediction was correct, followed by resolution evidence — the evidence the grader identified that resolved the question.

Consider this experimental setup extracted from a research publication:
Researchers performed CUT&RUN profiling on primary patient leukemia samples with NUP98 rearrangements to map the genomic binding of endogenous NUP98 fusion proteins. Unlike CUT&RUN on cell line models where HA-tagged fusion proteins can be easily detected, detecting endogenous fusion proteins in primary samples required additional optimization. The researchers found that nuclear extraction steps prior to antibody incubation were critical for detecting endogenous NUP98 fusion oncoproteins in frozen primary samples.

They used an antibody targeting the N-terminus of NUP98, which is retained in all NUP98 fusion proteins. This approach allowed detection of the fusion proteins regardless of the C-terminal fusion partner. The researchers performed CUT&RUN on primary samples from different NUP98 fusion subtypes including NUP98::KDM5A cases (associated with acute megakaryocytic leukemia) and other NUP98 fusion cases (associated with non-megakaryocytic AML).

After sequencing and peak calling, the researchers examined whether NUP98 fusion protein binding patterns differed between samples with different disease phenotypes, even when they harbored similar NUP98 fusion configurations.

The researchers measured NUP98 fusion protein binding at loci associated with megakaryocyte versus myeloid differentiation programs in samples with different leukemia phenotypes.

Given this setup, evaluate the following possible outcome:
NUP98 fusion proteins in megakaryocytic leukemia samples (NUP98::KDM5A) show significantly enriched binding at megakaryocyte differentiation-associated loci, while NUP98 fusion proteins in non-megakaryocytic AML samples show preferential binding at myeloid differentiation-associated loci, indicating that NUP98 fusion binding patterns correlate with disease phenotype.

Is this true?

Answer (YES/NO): NO